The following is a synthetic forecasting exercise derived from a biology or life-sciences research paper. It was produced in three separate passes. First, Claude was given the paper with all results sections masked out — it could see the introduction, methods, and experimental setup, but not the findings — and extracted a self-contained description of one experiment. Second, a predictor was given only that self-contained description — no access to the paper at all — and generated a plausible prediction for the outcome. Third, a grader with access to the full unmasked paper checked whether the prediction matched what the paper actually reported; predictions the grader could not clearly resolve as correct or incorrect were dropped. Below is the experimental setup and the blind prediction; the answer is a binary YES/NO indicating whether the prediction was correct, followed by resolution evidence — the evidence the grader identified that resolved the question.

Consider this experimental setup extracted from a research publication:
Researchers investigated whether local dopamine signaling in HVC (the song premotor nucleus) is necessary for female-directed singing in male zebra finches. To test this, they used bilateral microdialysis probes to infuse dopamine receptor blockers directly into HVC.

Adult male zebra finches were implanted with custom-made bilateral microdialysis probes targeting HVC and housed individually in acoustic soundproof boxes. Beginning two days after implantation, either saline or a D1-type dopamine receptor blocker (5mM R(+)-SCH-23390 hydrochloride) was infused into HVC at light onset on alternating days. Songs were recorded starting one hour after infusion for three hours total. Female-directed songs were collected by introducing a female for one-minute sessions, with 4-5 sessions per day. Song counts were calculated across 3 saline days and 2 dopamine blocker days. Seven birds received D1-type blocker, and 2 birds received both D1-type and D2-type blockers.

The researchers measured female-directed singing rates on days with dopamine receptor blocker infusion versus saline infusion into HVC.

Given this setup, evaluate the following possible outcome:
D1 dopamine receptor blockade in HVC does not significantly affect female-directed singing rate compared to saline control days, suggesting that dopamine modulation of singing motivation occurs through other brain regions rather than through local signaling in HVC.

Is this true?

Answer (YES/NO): NO